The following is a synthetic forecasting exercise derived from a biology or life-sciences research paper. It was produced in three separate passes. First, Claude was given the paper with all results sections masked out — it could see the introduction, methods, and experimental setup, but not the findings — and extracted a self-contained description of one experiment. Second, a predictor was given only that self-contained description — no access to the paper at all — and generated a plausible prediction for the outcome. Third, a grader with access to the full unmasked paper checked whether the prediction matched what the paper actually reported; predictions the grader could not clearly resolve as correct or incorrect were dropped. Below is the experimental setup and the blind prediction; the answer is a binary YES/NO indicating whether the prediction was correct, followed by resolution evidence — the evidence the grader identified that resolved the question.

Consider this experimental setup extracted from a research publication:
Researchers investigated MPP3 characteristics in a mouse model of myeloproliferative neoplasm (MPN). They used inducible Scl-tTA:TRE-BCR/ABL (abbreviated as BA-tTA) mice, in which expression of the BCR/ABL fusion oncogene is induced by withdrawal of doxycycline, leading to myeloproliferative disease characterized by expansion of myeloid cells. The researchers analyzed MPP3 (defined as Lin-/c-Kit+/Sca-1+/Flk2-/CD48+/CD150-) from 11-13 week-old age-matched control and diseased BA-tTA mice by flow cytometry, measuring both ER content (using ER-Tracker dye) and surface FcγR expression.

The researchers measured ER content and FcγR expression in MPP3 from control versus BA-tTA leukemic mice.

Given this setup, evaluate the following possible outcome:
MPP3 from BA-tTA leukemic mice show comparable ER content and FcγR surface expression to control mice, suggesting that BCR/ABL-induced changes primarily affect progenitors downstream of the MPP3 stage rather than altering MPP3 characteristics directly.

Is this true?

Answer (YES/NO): NO